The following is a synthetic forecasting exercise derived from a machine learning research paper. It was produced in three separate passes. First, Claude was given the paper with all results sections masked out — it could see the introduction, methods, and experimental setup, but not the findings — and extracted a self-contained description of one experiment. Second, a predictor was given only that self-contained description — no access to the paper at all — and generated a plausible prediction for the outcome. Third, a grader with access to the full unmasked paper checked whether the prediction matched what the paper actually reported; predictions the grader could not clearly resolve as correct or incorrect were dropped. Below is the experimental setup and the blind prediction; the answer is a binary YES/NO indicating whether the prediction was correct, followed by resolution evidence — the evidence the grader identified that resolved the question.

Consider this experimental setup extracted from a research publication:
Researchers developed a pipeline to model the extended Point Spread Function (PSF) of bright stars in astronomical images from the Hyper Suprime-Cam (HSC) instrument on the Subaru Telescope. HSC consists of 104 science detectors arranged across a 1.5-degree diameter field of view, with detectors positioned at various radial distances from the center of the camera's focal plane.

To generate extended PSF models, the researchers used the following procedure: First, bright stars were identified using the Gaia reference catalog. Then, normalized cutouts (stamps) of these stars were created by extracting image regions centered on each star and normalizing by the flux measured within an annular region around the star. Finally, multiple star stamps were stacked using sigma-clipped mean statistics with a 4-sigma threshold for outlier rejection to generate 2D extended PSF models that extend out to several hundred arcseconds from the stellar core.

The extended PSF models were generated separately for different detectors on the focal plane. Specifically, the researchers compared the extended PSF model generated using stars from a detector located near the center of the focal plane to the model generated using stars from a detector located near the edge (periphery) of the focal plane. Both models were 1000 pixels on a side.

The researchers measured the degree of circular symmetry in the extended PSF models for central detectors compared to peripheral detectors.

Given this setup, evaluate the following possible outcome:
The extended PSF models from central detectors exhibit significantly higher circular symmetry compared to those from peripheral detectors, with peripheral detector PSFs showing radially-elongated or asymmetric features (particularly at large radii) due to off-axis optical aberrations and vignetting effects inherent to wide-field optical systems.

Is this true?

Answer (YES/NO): YES